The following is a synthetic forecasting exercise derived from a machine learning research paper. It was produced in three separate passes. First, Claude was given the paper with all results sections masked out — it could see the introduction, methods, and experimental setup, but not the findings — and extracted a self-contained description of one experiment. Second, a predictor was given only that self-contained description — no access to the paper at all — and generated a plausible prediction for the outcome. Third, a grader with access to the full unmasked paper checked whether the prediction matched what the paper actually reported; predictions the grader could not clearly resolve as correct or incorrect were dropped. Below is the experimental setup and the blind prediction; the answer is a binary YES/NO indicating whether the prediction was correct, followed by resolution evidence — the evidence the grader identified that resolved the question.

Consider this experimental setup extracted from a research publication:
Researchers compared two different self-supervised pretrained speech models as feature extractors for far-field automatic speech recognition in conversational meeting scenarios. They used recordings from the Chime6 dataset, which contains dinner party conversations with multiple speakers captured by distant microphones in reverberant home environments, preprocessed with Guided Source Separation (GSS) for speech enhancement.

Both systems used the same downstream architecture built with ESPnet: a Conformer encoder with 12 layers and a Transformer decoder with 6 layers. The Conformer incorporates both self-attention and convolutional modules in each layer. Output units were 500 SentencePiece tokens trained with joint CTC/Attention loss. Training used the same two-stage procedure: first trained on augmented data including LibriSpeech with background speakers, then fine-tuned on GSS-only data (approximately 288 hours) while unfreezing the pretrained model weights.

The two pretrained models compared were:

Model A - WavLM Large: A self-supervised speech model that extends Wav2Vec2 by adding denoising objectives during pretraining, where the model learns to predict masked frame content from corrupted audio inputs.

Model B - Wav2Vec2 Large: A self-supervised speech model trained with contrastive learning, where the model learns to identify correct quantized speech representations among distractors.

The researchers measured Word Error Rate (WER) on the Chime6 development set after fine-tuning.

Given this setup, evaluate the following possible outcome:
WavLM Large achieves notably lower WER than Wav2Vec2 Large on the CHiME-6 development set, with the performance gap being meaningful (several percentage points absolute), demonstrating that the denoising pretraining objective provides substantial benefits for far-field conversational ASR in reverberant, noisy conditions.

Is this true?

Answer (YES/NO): YES